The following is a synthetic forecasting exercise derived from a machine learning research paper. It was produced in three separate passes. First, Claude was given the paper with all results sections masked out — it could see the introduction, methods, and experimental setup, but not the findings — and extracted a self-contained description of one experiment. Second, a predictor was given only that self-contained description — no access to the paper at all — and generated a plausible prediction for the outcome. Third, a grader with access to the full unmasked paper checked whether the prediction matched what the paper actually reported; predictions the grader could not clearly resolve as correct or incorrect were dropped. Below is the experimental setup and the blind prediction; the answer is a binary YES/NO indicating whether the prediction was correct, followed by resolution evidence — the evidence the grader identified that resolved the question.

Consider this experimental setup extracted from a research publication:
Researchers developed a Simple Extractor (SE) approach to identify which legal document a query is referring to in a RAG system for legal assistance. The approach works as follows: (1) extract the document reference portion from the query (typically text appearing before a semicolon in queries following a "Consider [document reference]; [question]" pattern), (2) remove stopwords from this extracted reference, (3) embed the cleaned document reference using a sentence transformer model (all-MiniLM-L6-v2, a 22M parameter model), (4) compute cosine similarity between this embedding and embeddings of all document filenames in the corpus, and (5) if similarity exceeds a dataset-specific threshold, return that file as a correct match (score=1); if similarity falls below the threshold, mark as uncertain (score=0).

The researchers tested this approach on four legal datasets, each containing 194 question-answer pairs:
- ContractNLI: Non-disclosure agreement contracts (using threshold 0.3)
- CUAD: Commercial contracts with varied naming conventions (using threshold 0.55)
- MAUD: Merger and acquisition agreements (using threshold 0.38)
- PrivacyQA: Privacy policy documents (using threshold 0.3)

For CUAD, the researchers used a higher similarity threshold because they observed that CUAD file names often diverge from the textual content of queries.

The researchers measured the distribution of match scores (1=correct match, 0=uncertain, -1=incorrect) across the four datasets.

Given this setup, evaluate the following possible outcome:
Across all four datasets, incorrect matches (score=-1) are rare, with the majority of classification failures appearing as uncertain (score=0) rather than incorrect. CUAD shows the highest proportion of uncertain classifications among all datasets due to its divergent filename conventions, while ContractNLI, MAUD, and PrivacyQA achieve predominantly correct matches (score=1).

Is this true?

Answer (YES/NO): YES